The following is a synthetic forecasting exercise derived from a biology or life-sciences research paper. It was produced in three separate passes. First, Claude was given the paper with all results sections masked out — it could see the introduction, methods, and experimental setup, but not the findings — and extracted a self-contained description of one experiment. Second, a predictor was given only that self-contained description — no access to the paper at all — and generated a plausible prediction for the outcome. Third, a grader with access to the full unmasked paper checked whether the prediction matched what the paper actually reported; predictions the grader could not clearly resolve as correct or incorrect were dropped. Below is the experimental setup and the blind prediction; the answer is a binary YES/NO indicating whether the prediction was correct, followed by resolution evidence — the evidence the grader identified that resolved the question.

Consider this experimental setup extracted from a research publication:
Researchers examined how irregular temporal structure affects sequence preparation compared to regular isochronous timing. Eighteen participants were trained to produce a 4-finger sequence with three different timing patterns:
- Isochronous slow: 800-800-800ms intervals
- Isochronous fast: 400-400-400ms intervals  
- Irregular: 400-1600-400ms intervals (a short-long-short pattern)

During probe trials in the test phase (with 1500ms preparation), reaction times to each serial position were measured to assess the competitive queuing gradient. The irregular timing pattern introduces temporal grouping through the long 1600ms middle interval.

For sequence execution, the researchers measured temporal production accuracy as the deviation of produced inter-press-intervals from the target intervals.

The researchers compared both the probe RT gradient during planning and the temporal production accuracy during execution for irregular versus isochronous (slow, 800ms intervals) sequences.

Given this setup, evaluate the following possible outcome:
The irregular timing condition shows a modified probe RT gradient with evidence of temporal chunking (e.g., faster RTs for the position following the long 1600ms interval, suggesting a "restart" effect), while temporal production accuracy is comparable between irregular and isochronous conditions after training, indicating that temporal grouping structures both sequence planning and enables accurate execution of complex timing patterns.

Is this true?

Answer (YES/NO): NO